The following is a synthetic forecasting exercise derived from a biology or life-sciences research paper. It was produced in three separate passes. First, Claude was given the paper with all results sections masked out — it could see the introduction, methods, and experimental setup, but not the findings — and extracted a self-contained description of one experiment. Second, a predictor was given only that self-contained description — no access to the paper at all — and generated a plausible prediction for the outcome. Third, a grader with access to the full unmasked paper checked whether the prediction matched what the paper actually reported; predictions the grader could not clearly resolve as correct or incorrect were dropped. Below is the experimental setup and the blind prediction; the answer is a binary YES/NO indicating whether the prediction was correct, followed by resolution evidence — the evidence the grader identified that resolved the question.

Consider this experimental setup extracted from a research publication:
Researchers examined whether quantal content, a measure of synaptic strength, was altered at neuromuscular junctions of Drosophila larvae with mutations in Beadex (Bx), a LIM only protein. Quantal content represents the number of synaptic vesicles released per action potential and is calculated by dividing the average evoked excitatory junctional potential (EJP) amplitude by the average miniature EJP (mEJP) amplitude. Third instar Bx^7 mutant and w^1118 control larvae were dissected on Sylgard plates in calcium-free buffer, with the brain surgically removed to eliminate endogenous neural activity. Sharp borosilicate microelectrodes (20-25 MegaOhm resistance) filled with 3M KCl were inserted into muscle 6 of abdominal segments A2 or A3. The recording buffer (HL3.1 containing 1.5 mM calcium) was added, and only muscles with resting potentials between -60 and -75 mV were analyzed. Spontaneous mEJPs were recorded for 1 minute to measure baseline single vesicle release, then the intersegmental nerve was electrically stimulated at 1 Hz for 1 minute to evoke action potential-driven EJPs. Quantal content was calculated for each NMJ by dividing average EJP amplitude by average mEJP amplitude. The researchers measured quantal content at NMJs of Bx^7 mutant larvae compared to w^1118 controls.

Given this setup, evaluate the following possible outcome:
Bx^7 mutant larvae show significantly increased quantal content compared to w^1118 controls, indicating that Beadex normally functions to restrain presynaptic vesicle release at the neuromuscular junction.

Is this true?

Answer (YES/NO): NO